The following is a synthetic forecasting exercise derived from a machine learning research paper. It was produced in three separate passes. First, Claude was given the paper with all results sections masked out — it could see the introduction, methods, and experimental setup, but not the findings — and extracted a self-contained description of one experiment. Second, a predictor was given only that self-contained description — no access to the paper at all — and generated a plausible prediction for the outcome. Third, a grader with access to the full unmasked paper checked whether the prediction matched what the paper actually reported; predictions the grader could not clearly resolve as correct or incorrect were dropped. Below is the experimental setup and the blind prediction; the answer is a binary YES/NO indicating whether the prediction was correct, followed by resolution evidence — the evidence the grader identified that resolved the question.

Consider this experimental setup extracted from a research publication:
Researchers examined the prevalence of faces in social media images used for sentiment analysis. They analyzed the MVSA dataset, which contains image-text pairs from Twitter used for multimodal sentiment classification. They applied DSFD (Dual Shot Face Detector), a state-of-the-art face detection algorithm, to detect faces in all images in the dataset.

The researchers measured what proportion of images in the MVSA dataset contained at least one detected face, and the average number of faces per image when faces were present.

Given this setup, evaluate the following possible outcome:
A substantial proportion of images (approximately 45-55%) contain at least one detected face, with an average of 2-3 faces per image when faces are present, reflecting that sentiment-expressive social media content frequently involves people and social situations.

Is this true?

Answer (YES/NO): YES